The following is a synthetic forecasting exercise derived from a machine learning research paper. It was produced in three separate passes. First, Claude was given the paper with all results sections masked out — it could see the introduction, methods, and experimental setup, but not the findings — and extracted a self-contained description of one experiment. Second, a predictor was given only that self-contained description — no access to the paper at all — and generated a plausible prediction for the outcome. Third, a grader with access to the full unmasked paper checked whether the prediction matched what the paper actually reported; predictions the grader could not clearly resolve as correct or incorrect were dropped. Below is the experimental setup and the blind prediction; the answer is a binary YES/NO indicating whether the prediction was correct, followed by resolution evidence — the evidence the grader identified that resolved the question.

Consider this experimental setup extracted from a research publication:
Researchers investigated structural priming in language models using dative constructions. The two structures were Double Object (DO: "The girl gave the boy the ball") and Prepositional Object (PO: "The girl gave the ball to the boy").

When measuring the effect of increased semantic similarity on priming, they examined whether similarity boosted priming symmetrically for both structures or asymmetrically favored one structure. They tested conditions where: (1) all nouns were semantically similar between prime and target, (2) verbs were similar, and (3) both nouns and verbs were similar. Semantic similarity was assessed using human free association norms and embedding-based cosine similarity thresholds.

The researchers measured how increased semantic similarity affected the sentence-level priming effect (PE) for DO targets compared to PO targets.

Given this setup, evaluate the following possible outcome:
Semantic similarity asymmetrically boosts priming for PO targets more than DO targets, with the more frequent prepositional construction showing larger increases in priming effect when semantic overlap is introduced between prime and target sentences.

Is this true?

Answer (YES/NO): NO